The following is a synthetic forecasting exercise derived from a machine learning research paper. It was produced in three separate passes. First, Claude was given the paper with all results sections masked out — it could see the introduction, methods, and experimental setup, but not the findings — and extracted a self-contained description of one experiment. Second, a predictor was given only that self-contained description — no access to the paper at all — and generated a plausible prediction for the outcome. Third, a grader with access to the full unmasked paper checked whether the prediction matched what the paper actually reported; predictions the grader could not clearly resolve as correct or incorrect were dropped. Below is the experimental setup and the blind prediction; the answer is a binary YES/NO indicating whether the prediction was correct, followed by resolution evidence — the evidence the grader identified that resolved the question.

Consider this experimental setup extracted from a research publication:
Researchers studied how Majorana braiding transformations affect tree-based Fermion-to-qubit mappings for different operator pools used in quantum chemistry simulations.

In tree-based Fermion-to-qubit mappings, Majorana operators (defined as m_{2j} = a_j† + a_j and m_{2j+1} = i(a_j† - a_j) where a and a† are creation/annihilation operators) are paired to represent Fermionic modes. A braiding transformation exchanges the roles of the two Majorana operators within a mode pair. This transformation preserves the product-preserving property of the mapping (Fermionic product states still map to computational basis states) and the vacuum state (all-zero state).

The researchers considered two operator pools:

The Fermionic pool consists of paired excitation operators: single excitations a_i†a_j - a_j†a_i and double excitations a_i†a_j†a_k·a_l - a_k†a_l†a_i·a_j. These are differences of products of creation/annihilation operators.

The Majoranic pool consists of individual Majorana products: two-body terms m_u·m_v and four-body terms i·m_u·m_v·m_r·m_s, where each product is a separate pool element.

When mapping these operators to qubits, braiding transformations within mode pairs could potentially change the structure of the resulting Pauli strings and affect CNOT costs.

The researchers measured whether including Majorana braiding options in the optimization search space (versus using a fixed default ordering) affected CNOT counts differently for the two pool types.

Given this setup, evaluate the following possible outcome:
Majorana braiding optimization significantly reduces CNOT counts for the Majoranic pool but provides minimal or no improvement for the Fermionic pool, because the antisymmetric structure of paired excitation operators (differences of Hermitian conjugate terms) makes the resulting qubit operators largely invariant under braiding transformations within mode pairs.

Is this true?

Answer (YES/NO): YES